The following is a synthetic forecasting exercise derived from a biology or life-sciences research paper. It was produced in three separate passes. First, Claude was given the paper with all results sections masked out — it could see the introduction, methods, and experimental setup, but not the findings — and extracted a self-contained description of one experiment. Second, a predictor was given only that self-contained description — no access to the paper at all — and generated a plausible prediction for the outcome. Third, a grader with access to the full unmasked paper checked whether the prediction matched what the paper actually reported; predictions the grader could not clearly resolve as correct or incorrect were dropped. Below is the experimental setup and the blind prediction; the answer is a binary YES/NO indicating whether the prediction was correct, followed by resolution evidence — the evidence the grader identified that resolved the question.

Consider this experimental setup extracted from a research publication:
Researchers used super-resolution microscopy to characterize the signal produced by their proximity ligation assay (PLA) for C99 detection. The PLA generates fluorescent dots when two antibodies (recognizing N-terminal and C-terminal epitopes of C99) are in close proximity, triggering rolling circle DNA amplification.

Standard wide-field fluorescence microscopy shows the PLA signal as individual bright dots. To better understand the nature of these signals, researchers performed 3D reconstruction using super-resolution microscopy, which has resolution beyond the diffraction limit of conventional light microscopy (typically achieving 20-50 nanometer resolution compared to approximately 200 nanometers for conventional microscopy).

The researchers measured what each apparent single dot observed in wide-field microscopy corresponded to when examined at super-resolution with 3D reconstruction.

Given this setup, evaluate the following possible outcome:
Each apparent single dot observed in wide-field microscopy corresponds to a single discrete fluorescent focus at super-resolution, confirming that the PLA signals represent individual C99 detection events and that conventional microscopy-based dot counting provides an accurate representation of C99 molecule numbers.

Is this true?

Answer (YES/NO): NO